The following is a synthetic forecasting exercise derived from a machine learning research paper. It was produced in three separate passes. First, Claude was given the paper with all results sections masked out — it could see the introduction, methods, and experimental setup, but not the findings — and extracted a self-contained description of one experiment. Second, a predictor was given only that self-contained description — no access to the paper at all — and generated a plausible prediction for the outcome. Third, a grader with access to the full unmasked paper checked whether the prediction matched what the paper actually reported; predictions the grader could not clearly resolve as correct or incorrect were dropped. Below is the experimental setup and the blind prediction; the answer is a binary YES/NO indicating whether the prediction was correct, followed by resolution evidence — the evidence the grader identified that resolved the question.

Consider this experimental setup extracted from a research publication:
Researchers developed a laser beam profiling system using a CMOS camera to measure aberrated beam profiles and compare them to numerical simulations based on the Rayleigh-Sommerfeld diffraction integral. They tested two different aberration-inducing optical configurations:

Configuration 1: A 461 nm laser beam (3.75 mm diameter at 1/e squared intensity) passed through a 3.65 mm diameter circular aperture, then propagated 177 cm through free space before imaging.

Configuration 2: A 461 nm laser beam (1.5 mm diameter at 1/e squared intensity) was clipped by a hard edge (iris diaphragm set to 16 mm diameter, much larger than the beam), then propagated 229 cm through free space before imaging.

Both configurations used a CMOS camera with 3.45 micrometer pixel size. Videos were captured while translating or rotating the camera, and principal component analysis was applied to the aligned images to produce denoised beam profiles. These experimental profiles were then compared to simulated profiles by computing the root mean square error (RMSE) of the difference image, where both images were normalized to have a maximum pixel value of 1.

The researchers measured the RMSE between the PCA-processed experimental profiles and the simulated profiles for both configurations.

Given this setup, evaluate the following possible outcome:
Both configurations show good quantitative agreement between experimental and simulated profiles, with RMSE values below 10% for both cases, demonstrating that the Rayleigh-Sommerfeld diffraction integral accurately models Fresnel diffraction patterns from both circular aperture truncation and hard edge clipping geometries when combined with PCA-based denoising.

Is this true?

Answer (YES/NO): YES